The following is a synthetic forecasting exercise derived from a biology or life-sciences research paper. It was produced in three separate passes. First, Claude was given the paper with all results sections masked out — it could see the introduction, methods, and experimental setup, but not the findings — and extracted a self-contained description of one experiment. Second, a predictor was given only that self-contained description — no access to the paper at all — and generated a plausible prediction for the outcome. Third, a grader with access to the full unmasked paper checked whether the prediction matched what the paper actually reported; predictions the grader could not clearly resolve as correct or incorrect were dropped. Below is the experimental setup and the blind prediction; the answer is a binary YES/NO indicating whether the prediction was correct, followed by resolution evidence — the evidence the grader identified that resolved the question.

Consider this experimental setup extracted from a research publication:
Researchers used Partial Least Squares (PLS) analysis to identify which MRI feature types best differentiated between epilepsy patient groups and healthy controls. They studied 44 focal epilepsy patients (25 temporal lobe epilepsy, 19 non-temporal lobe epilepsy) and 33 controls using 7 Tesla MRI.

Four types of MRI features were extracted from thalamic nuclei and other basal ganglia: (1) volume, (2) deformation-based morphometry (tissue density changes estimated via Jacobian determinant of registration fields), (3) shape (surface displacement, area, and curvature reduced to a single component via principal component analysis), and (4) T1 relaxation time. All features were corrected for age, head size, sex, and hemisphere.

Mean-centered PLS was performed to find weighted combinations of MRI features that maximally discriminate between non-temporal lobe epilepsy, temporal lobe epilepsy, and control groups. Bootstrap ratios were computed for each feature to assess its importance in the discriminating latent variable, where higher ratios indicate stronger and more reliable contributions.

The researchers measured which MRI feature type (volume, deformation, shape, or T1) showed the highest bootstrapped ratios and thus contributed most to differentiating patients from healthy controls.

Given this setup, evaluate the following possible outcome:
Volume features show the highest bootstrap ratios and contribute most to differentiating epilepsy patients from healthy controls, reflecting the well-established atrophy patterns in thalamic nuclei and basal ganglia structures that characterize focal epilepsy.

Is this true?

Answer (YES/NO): YES